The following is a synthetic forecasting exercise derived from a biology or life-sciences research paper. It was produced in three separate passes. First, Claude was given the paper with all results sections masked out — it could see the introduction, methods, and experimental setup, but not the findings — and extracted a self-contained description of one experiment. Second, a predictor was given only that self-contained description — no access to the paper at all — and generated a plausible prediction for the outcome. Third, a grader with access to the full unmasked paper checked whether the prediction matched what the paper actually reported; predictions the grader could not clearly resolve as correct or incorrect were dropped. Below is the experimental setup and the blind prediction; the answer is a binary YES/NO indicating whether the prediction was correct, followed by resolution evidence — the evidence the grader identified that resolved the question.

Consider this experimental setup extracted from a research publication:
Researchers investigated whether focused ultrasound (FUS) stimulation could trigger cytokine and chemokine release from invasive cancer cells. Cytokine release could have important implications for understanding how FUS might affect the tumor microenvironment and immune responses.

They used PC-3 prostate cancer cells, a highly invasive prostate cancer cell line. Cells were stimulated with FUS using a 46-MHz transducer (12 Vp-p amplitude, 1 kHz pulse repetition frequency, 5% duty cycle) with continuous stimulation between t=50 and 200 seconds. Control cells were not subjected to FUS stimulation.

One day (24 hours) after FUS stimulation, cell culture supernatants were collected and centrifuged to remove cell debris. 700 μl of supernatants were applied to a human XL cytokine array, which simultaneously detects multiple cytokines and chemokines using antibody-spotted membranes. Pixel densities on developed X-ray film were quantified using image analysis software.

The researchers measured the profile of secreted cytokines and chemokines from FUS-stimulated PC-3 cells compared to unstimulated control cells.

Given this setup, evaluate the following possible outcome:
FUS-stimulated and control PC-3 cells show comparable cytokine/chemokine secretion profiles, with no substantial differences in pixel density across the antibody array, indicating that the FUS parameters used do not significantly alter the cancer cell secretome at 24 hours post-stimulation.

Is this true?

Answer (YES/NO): NO